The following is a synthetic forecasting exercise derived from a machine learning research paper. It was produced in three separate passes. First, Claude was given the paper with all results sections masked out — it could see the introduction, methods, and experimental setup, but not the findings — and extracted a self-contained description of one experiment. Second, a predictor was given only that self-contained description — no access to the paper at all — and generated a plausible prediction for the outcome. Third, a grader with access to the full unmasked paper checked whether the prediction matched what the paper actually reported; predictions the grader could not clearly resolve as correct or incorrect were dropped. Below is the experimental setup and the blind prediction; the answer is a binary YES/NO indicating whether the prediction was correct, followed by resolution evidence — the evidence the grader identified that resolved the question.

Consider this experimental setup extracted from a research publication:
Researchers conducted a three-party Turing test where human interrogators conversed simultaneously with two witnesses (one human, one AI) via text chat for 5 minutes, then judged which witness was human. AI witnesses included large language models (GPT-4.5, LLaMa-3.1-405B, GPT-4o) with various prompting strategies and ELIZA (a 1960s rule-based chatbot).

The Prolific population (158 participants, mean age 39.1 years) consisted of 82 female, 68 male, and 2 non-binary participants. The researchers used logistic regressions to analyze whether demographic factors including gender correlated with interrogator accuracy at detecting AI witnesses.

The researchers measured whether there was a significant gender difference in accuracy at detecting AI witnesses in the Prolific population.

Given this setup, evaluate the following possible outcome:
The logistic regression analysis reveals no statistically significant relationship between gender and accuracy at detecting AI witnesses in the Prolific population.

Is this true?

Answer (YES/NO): NO